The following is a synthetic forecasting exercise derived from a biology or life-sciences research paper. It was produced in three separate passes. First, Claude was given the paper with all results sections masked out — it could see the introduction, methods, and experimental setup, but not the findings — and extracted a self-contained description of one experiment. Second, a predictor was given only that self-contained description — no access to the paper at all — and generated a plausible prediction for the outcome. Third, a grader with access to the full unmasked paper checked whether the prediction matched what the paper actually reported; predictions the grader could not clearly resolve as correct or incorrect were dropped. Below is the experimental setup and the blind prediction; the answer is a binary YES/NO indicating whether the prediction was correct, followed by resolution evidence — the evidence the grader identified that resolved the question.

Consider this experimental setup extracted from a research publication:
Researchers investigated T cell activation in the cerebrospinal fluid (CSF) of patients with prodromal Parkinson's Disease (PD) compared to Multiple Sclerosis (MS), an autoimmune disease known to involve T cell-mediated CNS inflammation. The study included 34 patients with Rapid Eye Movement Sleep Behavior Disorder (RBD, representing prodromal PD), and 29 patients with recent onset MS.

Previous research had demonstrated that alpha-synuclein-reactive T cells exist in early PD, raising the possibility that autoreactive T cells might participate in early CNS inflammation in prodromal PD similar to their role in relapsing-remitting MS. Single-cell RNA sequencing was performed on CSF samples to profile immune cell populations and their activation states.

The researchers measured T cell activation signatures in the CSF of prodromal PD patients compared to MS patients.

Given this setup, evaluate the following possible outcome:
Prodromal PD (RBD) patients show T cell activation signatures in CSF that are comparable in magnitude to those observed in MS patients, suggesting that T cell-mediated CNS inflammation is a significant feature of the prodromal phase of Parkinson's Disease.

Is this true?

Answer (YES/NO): NO